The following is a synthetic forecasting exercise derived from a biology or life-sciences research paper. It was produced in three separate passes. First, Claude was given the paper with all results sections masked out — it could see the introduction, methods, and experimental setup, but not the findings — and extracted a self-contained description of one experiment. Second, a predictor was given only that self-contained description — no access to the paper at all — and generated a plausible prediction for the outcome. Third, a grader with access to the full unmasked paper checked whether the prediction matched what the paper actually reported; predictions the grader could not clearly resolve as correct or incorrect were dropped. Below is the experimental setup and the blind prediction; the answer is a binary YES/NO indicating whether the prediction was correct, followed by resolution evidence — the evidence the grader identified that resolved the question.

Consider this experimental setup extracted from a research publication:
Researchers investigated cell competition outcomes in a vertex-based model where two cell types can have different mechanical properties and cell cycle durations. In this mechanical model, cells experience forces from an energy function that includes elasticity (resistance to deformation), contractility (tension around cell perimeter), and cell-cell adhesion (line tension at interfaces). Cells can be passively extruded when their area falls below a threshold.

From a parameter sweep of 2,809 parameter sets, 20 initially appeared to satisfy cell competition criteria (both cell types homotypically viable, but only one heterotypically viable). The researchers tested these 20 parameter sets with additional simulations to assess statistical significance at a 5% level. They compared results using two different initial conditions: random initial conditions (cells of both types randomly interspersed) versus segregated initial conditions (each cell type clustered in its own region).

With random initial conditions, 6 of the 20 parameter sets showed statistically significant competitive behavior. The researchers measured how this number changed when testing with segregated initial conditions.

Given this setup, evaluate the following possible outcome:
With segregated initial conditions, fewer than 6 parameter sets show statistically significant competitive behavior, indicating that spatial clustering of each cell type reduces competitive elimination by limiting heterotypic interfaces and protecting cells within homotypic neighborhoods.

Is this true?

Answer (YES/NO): YES